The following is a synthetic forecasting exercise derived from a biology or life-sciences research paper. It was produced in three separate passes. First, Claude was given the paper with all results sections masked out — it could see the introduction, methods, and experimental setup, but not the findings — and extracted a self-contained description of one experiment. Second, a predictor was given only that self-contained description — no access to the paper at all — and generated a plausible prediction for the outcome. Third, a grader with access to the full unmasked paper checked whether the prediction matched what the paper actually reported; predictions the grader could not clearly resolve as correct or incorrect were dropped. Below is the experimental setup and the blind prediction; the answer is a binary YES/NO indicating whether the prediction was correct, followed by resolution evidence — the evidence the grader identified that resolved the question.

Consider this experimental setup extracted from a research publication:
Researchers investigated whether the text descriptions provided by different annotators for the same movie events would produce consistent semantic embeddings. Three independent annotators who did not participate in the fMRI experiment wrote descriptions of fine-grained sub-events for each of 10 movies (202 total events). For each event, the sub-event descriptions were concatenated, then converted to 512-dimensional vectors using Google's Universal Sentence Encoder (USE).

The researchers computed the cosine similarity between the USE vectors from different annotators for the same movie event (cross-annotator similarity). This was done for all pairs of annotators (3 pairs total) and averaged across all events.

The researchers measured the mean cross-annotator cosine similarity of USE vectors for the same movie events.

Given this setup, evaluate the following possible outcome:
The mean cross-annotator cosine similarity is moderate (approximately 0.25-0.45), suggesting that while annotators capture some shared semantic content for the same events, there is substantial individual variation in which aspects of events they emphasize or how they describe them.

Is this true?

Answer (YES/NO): NO